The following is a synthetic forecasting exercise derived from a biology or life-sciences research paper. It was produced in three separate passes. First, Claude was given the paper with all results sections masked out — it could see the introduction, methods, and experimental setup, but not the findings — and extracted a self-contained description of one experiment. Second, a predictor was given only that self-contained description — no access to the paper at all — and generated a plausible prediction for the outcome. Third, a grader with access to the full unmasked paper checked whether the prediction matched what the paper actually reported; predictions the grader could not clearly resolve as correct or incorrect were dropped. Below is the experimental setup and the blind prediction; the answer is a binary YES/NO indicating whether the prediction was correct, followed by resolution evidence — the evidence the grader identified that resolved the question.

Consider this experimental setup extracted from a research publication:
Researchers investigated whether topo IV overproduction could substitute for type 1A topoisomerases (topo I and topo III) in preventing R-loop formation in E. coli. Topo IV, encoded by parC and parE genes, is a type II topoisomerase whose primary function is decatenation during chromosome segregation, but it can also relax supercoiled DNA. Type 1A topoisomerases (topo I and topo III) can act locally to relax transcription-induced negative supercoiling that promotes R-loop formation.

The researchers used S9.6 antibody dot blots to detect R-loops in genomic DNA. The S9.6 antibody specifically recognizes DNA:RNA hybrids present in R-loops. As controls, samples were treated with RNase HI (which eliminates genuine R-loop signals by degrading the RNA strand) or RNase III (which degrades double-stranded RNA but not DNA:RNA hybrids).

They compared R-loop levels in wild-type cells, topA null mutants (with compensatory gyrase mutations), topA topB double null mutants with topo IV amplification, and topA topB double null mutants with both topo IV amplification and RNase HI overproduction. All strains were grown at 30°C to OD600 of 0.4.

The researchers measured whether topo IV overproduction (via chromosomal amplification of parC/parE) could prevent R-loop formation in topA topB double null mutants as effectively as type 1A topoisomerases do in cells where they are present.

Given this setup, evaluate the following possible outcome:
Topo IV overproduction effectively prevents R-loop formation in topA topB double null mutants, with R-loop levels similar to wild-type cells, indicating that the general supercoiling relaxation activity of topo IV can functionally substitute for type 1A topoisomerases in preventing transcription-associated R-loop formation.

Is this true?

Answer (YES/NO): NO